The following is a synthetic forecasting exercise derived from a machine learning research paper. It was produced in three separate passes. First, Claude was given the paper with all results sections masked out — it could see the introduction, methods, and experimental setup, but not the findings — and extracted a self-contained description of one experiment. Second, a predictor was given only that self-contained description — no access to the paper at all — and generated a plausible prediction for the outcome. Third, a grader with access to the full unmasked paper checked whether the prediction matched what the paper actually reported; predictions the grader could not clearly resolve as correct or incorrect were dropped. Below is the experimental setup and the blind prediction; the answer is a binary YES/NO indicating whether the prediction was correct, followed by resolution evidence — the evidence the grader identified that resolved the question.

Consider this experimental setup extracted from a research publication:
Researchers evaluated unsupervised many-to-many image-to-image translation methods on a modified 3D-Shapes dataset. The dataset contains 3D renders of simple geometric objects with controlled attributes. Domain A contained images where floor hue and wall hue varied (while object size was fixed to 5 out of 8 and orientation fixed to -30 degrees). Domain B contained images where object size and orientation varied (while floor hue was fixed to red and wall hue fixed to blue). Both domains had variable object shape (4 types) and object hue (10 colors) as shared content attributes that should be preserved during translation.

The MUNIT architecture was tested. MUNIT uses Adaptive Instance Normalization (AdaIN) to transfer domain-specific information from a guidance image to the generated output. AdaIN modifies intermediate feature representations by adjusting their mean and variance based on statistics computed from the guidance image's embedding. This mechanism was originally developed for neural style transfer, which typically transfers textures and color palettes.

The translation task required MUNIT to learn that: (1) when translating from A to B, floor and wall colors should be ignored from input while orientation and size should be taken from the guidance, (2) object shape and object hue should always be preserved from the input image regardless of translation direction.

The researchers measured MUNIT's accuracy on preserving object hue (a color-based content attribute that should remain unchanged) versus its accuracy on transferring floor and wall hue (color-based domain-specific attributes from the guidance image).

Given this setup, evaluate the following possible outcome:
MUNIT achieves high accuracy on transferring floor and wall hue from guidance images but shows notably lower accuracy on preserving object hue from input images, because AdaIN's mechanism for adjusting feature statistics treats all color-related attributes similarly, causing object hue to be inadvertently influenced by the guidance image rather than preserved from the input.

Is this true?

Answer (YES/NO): YES